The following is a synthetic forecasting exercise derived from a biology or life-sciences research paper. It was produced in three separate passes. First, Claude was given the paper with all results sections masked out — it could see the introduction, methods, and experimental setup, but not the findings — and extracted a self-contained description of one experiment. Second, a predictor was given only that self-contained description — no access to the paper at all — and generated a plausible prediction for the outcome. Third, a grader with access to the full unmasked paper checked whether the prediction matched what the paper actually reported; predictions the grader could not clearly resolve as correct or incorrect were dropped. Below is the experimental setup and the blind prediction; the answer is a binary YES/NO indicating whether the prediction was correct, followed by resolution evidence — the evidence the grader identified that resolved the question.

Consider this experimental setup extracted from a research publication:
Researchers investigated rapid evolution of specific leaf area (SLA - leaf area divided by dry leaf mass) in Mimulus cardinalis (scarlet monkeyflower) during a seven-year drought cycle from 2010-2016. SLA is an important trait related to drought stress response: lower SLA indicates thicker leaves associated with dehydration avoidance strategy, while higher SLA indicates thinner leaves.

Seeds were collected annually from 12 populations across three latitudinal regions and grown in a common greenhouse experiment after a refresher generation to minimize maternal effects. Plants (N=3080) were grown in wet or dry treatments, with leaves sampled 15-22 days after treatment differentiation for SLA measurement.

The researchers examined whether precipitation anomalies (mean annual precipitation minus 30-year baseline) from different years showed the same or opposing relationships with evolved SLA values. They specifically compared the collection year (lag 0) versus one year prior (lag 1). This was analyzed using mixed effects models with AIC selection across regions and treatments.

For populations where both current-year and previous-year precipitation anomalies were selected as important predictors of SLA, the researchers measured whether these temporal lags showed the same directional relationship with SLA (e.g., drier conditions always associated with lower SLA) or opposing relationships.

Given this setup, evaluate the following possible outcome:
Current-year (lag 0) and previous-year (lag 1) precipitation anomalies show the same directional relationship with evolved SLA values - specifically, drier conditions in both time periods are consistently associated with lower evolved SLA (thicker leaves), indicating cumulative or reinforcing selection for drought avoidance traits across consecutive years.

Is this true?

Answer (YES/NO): NO